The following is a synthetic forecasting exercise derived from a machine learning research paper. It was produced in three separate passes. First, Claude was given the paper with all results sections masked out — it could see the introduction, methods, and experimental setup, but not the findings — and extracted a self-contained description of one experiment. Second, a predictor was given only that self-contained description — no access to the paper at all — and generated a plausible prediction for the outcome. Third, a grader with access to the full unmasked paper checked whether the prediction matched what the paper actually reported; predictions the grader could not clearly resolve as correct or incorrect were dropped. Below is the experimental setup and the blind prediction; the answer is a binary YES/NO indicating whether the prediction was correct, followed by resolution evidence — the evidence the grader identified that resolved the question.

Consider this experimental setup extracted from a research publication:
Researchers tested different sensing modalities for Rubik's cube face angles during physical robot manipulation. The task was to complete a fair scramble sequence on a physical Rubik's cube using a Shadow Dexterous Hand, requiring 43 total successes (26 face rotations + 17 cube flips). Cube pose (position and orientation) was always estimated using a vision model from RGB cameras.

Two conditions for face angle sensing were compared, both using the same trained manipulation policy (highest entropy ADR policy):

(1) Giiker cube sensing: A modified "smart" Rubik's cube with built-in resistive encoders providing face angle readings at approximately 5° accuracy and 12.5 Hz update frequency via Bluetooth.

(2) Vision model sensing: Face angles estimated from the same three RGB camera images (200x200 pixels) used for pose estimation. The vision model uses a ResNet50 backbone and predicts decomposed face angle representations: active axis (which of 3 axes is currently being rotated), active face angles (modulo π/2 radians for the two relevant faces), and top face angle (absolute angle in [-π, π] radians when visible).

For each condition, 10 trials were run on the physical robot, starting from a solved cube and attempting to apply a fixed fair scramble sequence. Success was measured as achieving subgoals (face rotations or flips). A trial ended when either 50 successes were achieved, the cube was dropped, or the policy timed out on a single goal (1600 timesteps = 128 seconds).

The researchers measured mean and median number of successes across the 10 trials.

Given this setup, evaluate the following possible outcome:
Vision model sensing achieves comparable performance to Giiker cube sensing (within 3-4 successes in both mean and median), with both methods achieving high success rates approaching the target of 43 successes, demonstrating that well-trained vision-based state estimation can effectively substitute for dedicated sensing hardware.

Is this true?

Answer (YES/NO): NO